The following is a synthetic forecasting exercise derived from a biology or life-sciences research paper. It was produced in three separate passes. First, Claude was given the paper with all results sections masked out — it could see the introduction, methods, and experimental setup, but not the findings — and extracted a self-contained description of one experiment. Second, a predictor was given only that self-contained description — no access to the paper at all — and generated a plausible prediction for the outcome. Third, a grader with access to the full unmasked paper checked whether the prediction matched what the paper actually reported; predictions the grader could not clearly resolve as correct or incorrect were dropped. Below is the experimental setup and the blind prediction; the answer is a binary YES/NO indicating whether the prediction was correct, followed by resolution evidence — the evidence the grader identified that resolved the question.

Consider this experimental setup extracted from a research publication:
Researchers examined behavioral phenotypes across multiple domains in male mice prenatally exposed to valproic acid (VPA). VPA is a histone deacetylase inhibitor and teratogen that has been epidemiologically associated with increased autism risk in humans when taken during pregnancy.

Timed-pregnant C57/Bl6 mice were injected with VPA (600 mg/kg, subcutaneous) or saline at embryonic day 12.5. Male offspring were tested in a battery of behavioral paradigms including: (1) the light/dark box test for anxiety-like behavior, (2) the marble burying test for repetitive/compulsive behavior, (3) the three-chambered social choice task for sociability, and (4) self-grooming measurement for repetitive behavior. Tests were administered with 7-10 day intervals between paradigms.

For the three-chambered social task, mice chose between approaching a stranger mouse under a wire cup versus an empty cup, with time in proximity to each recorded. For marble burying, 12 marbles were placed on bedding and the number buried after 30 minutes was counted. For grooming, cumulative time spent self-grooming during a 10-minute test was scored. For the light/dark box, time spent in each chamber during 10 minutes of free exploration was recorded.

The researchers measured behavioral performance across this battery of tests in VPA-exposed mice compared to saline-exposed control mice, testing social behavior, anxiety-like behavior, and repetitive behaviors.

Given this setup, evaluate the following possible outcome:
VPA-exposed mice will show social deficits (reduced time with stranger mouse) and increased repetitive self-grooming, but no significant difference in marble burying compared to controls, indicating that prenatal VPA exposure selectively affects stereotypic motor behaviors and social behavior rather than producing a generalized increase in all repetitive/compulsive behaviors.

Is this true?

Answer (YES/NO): NO